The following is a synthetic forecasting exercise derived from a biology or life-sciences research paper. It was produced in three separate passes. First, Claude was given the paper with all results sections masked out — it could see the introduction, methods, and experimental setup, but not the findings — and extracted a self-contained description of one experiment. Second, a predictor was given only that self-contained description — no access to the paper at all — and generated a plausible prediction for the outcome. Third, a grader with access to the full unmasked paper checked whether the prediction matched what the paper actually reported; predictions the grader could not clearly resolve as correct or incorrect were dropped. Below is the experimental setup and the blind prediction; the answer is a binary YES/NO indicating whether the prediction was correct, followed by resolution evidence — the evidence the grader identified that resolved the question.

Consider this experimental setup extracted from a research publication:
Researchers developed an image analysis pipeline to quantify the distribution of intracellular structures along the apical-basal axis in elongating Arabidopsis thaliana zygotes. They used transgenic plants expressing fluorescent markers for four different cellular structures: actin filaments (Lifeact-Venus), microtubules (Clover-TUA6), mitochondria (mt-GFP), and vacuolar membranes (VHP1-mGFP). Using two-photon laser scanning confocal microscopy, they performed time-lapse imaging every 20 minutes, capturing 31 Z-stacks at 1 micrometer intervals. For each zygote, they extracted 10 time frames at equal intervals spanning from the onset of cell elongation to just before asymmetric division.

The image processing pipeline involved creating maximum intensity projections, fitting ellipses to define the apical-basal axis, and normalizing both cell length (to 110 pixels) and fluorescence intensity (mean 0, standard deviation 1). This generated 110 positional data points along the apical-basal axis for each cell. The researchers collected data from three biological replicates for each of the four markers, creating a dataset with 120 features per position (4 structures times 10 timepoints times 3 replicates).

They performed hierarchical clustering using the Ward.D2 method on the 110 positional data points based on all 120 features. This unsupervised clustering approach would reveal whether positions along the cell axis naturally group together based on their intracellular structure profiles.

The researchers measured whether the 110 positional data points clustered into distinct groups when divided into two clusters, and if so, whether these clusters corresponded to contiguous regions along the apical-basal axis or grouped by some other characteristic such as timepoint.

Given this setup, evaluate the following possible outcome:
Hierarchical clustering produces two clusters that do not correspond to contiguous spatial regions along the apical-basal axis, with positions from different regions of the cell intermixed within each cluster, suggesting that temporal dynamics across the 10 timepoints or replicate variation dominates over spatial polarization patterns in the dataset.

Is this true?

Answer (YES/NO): NO